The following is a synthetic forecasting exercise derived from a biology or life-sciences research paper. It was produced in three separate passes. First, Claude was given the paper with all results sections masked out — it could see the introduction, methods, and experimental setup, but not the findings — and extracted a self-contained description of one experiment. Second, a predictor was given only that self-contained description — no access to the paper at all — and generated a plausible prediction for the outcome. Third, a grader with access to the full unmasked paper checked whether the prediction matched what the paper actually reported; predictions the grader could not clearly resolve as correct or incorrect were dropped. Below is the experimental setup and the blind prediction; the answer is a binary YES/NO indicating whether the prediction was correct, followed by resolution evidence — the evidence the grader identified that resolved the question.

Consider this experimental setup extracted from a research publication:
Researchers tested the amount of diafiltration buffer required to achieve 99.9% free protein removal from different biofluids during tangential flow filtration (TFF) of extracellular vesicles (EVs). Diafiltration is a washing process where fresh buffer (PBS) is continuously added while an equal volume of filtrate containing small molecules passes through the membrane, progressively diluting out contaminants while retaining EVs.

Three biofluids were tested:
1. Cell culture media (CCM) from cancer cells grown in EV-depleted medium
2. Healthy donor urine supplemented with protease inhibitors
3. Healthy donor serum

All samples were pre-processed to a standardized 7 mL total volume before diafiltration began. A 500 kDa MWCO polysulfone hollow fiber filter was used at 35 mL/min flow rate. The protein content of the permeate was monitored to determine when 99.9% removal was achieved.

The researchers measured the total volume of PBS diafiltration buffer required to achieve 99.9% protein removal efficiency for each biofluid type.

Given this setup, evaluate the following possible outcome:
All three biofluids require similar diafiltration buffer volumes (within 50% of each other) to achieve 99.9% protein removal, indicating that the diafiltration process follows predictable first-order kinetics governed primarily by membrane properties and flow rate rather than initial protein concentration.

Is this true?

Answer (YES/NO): NO